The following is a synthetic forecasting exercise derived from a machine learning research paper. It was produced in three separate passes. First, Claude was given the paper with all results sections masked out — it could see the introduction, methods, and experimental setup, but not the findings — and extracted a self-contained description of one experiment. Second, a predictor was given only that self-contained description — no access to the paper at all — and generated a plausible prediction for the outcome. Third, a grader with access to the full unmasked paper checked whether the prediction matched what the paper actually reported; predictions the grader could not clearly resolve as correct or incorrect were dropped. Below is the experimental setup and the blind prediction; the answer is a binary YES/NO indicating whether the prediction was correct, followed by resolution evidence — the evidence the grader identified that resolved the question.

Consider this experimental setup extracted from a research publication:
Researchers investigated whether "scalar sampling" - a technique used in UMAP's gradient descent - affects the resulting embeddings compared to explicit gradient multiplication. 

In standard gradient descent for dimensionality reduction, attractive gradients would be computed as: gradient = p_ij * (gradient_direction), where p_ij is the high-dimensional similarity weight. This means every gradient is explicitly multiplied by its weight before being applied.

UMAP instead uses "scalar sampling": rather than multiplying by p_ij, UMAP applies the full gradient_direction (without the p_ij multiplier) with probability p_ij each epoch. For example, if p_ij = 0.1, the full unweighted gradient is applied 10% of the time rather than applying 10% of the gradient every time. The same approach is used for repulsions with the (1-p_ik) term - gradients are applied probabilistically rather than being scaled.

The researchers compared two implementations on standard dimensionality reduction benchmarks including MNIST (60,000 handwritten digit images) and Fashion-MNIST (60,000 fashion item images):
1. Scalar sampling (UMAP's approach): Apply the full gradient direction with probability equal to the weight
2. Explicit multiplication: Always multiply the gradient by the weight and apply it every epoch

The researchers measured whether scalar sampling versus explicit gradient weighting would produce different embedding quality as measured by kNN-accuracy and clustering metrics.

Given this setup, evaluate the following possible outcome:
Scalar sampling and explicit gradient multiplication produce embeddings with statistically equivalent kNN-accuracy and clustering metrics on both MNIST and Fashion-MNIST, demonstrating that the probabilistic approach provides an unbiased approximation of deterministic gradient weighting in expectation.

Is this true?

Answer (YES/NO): YES